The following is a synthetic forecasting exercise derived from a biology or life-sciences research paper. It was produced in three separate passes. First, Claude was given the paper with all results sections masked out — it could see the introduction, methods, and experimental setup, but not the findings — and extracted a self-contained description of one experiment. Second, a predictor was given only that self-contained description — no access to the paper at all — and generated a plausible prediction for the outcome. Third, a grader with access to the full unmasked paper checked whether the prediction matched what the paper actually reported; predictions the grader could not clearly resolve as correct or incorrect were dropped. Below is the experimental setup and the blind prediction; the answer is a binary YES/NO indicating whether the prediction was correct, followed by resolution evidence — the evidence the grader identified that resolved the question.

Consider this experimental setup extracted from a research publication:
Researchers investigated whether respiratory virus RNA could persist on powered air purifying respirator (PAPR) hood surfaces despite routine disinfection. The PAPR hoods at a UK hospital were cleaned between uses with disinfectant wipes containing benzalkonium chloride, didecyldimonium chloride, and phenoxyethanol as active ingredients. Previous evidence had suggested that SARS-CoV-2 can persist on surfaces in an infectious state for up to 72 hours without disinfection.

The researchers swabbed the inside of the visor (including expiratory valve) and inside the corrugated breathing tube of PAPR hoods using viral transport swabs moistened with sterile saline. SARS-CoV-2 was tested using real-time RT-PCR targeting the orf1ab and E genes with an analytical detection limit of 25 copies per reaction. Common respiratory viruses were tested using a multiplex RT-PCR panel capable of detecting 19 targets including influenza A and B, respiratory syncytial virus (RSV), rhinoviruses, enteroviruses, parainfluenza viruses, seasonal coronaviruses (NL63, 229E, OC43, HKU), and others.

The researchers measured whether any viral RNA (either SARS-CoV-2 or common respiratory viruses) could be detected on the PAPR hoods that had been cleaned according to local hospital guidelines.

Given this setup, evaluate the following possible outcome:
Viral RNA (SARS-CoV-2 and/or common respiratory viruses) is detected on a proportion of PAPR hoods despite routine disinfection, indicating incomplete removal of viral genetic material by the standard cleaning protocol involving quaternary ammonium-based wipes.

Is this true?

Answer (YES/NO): NO